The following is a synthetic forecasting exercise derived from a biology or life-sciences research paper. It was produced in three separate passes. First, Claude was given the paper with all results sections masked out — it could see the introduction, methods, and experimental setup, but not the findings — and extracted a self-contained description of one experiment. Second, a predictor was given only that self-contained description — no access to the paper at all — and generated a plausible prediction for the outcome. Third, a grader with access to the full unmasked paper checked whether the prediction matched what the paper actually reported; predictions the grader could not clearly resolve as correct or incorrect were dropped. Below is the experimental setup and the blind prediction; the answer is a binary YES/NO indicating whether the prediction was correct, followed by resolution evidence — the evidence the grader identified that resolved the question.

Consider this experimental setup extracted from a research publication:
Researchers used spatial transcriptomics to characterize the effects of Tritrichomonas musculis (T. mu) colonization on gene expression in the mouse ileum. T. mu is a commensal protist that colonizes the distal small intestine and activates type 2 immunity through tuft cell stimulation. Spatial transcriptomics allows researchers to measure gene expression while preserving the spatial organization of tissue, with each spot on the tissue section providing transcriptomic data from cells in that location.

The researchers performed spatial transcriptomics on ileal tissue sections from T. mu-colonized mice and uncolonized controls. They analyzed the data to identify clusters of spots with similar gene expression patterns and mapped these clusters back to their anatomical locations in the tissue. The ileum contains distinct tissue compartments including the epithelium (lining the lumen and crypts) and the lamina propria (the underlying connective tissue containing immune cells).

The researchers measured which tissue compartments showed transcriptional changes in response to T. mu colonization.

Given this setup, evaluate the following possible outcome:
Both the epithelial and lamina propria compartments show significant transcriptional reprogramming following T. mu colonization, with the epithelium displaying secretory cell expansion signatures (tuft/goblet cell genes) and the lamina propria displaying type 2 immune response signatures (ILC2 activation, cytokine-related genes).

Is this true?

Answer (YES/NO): NO